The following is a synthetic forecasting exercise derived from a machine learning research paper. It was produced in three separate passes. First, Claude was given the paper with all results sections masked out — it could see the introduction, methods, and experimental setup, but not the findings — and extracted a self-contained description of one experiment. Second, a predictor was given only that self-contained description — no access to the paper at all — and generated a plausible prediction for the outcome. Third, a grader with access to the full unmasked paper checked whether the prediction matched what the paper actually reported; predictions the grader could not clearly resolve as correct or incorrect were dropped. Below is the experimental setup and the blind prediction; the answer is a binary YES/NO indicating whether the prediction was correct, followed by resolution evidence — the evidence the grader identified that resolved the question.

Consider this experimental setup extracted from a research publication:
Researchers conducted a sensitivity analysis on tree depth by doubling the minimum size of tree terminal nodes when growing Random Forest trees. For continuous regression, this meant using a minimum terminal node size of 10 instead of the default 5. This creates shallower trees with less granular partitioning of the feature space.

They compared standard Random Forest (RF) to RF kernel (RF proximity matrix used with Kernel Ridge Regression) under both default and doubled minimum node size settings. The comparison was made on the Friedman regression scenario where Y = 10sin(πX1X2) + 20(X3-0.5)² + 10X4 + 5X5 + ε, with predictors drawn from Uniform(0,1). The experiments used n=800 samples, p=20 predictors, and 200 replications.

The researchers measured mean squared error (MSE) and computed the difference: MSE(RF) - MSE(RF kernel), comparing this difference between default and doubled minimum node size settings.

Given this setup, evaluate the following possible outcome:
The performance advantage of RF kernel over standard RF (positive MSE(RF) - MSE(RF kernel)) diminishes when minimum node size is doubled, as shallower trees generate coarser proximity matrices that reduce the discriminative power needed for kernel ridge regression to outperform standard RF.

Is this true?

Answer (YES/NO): NO